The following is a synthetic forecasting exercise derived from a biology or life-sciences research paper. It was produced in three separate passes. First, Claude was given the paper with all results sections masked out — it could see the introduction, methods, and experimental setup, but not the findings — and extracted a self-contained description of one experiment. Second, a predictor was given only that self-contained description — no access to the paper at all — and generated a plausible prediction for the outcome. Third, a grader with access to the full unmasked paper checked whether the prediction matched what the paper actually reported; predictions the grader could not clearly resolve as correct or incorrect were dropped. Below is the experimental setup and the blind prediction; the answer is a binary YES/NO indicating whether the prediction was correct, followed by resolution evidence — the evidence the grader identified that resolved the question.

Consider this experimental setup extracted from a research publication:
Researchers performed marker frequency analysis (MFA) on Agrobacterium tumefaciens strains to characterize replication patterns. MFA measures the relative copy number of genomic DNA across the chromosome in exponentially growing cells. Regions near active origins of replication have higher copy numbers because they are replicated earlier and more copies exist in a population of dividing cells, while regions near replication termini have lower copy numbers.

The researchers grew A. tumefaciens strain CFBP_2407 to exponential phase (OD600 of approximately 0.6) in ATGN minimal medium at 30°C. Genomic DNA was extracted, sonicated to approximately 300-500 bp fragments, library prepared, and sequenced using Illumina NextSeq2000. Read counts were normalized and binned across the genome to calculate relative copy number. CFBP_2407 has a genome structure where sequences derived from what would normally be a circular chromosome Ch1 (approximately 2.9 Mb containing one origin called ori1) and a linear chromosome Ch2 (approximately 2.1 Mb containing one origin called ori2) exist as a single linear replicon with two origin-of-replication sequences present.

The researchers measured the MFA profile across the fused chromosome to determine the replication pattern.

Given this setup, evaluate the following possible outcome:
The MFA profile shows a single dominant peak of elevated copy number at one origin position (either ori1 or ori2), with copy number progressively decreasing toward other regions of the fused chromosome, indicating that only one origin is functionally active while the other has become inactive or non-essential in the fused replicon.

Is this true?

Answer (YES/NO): NO